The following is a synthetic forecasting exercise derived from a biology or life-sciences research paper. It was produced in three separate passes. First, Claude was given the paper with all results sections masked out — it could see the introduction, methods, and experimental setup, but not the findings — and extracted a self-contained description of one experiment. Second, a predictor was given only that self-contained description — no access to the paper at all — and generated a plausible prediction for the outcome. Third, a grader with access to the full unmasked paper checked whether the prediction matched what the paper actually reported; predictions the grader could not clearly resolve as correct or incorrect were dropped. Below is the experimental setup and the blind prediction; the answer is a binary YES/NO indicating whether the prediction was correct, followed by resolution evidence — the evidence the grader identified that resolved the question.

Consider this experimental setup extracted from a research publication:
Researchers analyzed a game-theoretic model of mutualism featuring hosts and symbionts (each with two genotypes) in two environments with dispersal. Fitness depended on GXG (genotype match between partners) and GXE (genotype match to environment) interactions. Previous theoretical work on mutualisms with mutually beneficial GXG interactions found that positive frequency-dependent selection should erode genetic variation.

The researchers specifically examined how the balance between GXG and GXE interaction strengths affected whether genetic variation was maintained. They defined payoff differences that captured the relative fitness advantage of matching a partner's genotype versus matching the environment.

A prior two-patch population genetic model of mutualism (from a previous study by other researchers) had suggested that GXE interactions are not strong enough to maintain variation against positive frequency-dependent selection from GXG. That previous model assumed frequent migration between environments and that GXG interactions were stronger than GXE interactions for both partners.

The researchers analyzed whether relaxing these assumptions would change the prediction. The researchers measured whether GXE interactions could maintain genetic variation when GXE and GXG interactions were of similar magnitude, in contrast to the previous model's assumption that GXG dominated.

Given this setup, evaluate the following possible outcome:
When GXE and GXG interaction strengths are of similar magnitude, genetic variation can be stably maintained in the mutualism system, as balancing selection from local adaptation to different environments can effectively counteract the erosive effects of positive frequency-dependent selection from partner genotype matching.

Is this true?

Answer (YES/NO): YES